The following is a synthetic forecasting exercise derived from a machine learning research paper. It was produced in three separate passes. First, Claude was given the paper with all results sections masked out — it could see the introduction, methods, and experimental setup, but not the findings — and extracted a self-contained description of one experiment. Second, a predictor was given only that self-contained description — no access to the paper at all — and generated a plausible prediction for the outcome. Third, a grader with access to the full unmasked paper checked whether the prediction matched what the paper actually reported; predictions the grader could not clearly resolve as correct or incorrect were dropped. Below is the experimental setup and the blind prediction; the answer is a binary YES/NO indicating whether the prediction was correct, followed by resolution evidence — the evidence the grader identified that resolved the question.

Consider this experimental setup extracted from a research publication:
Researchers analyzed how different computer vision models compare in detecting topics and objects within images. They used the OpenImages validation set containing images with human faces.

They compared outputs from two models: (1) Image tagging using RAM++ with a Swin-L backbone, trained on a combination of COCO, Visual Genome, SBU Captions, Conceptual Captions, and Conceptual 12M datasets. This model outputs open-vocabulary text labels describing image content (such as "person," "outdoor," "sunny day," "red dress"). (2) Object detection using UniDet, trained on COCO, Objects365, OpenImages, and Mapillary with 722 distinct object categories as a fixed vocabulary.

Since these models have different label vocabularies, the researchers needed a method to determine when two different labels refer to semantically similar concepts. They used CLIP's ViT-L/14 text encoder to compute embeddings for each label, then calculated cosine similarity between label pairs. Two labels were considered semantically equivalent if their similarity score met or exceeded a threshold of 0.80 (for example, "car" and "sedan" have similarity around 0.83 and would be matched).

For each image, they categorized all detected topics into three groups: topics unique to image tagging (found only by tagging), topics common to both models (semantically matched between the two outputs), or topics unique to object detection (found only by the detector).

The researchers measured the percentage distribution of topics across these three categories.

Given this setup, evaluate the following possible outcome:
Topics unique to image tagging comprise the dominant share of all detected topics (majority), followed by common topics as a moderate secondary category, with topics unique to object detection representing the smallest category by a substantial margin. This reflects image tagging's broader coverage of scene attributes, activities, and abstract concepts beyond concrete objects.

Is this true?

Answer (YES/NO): YES